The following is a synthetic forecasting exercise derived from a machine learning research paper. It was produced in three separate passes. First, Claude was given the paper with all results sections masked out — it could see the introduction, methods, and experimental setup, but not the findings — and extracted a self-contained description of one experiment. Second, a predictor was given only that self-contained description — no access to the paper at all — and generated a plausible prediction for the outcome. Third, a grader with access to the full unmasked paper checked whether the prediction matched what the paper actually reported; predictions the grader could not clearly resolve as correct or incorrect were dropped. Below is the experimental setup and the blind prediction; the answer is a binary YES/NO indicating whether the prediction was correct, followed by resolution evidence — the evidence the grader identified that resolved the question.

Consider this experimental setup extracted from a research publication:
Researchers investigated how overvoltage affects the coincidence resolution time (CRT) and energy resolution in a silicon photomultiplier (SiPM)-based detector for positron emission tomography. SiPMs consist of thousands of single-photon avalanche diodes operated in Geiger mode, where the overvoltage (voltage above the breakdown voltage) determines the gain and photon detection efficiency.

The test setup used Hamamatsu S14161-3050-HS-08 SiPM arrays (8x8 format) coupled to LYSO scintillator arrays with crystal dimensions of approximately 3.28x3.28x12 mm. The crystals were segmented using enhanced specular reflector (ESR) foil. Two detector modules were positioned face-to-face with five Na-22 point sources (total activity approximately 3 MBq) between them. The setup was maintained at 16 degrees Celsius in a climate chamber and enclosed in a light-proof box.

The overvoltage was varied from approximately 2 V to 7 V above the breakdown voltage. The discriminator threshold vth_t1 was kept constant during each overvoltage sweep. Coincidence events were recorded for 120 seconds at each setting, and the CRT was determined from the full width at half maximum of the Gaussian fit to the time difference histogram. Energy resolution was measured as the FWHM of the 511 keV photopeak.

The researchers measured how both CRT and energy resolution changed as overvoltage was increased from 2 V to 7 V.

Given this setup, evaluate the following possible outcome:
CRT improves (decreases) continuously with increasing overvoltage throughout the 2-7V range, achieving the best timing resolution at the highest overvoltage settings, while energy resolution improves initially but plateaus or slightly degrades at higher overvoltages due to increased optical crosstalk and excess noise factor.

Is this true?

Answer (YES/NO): NO